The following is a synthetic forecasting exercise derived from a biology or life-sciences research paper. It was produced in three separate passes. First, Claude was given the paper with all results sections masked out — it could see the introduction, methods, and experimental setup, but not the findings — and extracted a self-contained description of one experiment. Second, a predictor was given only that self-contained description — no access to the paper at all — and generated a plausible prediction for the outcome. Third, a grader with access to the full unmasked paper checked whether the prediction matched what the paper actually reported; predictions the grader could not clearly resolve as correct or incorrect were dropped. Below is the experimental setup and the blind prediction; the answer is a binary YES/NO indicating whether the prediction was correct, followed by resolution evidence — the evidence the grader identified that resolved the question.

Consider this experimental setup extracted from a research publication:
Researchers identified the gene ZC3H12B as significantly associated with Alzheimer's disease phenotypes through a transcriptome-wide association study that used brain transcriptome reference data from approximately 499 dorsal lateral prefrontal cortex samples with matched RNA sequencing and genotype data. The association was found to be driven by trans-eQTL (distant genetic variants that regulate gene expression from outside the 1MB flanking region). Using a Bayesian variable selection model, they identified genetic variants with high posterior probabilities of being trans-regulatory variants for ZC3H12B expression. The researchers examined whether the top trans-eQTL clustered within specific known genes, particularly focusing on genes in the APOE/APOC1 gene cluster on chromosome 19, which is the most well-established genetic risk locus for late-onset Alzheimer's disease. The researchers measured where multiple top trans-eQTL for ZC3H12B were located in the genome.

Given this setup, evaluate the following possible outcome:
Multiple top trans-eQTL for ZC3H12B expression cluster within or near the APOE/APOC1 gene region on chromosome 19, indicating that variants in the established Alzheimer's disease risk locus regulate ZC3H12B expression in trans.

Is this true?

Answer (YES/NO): YES